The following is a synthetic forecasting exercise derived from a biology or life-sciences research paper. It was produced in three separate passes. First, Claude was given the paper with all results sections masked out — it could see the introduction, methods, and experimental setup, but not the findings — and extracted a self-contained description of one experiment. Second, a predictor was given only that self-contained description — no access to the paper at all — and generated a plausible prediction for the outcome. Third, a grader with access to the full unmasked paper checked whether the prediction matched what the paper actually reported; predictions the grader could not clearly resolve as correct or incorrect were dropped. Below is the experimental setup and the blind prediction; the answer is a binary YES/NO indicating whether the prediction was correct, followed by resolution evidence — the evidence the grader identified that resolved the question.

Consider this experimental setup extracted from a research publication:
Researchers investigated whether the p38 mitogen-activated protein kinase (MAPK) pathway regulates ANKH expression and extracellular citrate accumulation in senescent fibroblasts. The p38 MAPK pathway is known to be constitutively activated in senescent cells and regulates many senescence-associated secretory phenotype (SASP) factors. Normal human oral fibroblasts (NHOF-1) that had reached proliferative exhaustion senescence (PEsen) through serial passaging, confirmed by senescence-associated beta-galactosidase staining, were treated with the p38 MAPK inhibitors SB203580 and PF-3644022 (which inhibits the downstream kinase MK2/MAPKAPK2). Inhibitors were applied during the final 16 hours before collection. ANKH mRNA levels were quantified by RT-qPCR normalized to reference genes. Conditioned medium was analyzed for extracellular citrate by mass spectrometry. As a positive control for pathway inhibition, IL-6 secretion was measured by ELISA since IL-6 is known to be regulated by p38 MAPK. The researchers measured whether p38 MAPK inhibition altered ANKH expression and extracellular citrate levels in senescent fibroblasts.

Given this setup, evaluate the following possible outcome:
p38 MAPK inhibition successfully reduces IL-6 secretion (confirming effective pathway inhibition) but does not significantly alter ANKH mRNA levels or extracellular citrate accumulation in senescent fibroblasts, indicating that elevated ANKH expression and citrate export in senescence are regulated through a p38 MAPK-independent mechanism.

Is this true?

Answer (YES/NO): NO